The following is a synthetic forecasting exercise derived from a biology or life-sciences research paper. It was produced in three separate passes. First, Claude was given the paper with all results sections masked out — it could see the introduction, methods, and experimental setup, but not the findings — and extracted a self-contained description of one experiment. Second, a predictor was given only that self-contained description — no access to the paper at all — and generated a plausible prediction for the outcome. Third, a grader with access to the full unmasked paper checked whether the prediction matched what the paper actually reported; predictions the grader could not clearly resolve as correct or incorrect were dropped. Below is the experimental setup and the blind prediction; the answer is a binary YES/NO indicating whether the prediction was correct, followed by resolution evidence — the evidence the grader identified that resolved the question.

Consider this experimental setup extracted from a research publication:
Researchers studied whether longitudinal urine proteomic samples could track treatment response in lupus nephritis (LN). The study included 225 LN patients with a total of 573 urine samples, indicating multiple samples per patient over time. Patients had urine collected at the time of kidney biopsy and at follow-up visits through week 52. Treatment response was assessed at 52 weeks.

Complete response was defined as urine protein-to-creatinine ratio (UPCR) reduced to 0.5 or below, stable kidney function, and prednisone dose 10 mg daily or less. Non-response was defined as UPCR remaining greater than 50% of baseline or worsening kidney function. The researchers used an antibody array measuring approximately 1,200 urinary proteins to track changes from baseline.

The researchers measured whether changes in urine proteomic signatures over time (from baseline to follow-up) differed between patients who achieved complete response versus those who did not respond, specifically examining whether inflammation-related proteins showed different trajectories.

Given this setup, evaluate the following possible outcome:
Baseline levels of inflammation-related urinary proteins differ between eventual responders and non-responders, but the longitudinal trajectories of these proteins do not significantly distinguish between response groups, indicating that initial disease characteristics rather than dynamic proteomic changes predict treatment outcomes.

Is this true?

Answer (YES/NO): NO